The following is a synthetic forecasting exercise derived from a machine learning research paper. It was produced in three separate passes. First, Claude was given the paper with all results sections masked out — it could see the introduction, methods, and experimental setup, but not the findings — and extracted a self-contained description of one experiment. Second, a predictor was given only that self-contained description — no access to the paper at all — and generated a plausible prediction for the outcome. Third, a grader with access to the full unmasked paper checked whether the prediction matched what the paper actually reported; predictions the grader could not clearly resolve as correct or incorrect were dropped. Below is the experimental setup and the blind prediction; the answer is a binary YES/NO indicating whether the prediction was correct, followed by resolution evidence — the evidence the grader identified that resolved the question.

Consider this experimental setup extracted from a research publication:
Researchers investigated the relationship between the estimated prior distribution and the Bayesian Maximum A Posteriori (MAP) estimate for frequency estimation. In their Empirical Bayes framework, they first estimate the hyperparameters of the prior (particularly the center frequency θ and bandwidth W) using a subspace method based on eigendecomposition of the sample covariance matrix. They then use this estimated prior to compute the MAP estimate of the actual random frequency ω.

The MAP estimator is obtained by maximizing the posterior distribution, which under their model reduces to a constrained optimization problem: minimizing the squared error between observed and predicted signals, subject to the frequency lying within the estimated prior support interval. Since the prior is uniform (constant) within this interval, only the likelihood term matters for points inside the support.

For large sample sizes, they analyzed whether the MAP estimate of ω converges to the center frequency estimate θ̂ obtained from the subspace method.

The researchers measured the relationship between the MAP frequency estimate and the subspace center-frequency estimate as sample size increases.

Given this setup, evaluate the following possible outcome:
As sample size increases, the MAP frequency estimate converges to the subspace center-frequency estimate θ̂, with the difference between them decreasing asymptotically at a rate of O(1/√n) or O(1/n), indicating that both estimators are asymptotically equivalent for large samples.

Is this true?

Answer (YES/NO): NO